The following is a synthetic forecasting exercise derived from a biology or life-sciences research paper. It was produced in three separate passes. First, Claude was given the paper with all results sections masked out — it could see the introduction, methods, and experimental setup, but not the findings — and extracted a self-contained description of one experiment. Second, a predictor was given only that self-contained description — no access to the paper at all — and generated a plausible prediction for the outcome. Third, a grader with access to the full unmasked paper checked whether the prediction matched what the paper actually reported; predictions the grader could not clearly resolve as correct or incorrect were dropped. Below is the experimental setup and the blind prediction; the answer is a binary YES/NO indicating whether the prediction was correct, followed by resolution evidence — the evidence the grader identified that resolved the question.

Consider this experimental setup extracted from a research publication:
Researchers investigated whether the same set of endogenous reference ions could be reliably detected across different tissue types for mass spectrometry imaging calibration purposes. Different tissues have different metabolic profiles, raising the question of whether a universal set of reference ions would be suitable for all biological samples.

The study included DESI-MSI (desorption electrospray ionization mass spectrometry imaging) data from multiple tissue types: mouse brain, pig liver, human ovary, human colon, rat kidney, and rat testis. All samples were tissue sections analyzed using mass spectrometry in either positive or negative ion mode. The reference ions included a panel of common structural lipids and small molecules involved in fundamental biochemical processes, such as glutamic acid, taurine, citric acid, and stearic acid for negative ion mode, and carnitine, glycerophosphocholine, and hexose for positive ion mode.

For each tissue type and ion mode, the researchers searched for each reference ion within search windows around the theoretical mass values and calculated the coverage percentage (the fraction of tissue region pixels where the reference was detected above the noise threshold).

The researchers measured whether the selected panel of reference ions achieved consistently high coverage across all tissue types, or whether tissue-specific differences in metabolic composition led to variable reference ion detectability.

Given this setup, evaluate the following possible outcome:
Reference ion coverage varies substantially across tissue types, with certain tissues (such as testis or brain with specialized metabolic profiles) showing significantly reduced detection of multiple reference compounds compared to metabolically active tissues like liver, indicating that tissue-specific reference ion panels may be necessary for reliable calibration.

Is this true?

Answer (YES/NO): NO